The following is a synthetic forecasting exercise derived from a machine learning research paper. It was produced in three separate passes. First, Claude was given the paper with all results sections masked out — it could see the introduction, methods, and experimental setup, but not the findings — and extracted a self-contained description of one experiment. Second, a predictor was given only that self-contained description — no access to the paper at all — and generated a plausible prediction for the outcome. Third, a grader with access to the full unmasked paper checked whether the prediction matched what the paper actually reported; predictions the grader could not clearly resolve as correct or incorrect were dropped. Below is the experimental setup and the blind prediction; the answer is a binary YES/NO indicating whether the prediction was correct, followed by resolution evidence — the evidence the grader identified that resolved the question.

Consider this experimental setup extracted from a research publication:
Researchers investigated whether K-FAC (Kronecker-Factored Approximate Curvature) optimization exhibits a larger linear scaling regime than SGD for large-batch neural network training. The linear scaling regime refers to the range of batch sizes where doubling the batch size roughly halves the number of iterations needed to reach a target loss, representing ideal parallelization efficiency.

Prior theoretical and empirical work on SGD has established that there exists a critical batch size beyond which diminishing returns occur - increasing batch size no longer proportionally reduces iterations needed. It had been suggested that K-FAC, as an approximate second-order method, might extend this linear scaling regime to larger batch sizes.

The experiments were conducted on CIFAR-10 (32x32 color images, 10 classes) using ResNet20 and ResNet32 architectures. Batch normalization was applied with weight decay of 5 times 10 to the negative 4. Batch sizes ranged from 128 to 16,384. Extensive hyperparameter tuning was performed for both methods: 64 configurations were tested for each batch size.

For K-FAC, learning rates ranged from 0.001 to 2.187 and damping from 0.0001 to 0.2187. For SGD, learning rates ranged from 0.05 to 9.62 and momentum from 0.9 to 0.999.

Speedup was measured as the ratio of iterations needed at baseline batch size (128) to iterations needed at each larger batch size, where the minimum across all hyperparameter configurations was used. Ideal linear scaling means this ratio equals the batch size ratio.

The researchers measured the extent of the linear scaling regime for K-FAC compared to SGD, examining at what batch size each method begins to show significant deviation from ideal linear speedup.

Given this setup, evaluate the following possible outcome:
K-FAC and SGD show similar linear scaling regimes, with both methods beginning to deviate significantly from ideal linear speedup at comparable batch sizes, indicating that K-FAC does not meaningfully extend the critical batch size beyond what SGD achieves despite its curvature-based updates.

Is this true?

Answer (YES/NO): NO